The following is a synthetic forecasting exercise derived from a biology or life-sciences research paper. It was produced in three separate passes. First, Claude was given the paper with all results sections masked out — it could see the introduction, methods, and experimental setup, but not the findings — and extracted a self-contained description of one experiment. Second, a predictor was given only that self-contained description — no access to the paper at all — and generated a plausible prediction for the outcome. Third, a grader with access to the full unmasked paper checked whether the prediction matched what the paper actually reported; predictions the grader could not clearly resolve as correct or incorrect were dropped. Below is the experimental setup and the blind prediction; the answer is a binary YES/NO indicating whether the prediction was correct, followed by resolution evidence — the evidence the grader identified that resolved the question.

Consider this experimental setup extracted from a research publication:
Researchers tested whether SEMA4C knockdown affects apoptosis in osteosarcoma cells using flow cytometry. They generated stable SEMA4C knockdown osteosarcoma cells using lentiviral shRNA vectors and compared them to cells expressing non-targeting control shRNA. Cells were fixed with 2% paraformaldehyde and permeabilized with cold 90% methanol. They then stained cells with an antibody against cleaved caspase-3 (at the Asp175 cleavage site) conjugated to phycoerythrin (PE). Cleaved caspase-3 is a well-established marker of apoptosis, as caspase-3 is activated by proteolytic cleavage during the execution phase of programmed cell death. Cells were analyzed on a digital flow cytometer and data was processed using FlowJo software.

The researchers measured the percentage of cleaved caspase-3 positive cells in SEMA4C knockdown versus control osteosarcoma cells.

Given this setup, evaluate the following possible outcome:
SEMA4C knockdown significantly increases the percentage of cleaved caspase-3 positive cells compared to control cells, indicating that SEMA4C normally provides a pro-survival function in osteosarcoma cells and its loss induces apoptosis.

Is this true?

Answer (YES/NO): NO